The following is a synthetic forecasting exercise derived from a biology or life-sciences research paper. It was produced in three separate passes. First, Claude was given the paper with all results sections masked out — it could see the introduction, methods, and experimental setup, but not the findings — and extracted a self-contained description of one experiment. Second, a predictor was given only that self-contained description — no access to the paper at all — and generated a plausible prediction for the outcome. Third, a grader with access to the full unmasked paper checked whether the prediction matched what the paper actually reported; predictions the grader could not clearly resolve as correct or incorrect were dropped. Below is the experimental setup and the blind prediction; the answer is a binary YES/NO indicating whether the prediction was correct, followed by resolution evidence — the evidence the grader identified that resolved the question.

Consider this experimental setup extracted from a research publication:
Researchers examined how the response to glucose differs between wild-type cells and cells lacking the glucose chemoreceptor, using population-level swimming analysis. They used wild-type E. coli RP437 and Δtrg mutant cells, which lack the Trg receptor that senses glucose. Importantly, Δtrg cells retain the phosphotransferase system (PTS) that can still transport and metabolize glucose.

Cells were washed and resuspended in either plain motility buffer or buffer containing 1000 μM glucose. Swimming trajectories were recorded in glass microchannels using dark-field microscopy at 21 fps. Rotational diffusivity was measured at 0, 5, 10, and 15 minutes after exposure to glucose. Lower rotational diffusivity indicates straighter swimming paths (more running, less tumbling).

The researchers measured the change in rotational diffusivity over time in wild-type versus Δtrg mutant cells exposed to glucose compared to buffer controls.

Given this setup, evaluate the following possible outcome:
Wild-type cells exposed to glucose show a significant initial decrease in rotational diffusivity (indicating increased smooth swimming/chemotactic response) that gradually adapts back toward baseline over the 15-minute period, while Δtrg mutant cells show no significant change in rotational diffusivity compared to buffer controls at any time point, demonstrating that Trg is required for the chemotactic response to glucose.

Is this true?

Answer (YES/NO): NO